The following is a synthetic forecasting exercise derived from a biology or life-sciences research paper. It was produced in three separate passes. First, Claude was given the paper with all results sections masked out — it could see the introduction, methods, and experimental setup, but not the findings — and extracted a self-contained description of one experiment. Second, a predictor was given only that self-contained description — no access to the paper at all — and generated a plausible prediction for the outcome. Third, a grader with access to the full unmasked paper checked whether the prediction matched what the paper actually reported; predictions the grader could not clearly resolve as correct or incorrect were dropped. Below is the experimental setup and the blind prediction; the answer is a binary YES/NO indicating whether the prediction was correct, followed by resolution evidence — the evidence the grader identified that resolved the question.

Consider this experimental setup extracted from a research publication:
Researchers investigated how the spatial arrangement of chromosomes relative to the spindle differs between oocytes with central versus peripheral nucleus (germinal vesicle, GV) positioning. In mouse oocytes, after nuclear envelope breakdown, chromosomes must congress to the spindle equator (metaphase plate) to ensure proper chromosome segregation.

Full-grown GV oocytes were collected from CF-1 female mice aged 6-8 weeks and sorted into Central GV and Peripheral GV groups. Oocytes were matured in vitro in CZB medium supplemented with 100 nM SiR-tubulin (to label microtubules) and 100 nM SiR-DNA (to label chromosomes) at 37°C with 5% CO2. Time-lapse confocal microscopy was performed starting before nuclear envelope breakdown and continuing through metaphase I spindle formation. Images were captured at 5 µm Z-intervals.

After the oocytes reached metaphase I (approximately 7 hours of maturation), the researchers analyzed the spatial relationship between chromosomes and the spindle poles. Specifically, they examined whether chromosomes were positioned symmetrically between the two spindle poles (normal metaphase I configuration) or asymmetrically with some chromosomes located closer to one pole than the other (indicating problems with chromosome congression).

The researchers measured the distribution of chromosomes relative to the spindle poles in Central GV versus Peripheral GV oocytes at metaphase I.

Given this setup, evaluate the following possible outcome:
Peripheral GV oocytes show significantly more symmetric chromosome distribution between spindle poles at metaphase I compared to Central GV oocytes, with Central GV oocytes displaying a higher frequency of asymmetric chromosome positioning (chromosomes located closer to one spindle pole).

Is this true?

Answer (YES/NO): NO